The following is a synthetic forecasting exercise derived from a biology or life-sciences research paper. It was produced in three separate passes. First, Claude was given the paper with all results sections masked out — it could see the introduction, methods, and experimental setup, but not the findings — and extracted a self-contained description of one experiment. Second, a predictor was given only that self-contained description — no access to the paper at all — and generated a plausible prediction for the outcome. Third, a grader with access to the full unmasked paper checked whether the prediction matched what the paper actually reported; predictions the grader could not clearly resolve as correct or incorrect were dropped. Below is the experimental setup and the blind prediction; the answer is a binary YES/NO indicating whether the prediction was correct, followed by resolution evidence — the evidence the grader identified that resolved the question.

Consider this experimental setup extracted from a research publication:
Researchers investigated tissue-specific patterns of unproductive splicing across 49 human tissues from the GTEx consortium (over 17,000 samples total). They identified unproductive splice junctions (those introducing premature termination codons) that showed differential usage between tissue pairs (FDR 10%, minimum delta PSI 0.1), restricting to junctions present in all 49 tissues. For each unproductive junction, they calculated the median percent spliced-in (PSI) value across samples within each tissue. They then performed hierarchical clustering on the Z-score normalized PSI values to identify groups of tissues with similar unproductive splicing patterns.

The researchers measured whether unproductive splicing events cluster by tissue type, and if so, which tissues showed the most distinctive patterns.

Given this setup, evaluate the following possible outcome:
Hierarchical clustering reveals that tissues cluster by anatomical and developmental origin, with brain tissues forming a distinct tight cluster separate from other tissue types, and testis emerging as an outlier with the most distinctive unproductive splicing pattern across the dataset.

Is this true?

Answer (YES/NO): YES